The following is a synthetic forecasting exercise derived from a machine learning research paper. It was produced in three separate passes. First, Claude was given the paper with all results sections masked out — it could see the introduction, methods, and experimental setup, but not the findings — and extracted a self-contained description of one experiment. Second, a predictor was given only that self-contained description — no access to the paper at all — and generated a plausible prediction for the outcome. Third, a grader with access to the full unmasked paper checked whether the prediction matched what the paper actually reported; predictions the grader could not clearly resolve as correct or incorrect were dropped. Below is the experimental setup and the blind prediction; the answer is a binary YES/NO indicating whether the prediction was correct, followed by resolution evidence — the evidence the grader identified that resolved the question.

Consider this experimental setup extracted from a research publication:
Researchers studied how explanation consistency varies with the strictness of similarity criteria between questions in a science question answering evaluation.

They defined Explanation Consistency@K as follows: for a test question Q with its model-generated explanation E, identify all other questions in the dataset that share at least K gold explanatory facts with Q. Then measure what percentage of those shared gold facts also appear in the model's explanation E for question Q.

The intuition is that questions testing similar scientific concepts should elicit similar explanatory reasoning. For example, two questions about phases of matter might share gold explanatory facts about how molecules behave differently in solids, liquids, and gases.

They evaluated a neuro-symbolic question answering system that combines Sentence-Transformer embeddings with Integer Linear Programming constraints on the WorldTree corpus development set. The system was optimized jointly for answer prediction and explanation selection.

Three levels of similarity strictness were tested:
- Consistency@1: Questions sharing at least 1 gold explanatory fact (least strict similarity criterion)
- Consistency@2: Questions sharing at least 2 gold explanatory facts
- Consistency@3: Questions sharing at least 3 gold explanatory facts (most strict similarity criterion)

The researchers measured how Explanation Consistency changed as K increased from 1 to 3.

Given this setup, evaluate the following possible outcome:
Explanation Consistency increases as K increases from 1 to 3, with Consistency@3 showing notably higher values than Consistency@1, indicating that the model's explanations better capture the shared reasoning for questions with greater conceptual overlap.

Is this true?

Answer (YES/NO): YES